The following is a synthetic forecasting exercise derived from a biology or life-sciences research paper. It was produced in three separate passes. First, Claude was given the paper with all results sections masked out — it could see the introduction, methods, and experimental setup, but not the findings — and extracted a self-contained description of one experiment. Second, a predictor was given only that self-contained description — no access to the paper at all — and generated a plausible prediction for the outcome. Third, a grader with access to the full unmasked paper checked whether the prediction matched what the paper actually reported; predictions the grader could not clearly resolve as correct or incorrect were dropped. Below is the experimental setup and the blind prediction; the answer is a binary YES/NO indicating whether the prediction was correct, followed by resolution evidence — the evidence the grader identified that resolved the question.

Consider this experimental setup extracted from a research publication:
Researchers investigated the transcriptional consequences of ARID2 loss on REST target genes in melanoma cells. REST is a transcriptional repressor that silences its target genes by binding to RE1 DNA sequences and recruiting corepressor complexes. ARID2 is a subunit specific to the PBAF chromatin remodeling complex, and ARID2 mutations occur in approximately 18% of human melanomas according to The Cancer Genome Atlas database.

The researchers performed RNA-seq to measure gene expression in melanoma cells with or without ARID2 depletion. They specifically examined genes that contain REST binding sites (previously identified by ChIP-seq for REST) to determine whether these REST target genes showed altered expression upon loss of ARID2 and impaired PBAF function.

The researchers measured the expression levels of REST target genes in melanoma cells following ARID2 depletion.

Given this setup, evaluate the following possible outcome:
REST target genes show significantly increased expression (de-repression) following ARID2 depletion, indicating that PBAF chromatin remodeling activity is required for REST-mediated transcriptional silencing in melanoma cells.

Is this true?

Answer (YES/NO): YES